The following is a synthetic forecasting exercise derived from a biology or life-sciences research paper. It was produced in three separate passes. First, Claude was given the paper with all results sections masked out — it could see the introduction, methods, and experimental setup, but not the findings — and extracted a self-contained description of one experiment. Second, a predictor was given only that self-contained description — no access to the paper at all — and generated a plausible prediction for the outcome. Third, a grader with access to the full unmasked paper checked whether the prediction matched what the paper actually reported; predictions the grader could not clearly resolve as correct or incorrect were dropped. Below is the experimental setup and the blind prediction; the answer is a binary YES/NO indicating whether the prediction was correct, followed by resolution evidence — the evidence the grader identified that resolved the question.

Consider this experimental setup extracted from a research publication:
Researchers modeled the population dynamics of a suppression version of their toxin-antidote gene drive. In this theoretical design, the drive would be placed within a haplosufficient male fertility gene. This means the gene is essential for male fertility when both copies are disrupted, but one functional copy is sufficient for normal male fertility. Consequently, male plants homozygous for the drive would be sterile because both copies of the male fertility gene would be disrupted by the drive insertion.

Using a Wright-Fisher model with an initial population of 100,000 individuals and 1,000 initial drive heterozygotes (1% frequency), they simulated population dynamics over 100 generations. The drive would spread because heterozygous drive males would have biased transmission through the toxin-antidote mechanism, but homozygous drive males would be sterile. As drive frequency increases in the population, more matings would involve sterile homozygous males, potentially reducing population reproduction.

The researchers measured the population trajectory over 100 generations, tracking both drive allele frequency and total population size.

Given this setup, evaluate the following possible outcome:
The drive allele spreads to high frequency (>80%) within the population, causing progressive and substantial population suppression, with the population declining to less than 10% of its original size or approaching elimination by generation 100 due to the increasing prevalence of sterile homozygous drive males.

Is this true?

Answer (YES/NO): YES